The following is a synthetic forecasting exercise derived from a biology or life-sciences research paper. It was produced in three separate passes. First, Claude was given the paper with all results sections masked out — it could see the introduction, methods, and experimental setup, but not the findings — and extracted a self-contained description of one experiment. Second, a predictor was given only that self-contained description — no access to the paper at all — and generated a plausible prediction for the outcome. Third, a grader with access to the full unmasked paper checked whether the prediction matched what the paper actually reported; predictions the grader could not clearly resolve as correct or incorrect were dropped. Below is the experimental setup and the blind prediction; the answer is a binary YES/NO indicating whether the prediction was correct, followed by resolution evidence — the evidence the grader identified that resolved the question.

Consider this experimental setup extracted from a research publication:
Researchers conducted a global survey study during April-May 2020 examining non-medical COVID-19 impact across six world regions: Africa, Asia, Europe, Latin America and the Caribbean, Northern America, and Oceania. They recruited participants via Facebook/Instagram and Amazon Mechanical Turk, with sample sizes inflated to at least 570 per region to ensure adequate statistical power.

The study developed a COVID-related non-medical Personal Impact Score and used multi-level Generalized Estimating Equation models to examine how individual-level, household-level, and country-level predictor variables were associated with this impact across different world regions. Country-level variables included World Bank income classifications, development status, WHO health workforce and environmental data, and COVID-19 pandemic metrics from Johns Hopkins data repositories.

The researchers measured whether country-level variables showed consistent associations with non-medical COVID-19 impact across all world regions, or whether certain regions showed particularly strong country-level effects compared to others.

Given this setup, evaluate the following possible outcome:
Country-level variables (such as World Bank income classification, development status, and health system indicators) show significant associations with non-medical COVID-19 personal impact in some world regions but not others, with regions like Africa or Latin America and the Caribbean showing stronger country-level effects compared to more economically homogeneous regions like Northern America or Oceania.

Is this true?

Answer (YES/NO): NO